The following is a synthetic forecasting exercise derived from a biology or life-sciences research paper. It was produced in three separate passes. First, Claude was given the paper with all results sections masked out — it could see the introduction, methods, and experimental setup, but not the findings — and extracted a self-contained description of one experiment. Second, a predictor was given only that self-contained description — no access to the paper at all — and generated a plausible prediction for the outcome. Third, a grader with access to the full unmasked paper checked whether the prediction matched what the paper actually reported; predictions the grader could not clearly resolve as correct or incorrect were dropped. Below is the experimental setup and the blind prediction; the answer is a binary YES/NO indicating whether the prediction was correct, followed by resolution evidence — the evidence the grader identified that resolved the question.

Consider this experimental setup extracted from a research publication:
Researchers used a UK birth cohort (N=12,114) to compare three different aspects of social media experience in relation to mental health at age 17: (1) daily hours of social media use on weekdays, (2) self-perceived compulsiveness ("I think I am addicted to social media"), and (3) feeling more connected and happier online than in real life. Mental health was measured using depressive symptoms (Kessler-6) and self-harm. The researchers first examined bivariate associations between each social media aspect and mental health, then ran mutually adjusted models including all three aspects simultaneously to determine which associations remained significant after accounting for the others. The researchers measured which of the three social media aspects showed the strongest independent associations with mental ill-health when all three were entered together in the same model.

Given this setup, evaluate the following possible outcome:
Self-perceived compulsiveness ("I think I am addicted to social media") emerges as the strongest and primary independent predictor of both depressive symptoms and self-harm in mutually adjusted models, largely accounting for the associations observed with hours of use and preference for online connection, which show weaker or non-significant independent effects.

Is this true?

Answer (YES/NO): NO